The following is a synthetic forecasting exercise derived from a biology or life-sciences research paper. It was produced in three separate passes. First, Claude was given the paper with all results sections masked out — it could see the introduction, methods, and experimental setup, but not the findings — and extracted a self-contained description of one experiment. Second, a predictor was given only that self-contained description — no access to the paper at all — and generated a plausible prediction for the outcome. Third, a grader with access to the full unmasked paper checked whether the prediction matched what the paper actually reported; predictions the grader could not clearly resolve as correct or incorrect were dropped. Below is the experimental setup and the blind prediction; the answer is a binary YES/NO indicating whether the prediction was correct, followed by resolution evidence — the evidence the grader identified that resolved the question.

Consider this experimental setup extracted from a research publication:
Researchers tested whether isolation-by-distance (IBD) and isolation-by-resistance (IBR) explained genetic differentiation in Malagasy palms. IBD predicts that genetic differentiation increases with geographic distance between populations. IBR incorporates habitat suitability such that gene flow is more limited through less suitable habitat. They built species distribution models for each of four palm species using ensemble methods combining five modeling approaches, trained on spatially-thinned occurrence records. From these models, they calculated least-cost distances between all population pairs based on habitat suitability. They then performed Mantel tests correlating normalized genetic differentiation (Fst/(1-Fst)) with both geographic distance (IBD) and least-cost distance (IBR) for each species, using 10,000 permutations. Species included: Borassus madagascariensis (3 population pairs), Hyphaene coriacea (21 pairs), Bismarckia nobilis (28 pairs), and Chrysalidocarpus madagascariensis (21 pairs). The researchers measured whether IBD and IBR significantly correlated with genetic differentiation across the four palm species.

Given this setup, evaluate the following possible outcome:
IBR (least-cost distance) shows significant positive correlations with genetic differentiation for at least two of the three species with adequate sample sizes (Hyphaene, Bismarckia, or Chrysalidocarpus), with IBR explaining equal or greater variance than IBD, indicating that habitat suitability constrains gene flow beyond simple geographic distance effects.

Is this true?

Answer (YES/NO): NO